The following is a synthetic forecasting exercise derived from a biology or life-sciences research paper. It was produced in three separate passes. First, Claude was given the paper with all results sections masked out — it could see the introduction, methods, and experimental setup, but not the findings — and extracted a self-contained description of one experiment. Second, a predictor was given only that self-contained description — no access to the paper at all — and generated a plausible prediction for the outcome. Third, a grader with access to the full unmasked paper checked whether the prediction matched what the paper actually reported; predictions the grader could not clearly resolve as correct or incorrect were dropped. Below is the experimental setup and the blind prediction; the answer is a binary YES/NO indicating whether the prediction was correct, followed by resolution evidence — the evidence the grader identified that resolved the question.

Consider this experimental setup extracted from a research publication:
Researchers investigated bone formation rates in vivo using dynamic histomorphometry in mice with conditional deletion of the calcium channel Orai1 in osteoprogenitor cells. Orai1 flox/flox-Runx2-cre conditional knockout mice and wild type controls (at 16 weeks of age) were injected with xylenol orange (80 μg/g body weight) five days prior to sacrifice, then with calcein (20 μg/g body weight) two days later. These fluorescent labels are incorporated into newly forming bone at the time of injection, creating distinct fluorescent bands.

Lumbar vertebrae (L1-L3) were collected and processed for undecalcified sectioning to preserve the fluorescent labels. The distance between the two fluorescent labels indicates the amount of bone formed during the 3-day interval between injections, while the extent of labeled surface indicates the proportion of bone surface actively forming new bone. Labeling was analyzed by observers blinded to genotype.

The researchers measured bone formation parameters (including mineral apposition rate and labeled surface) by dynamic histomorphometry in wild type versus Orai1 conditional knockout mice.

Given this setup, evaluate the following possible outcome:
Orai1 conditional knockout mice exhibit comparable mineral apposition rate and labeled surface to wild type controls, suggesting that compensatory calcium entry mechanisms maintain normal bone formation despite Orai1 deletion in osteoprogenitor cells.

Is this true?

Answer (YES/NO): NO